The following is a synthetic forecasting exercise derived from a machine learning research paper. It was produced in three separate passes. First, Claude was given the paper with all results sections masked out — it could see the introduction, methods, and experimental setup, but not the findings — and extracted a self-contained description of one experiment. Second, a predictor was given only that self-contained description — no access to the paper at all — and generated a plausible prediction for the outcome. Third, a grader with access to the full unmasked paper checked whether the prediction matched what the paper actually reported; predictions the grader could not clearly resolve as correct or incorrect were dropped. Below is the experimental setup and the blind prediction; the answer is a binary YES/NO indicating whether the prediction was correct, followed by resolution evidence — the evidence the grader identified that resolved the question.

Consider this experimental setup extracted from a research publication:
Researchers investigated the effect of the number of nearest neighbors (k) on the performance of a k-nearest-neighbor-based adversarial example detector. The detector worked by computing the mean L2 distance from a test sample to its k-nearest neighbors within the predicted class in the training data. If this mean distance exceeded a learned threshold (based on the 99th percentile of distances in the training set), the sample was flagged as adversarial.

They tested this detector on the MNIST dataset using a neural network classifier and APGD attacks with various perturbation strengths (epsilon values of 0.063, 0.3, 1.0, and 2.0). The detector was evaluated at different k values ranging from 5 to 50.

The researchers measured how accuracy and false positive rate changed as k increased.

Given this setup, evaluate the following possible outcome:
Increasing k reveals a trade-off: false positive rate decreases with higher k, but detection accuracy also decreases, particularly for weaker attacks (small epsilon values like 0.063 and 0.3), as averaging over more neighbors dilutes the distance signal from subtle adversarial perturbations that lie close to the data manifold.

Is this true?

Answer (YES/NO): NO